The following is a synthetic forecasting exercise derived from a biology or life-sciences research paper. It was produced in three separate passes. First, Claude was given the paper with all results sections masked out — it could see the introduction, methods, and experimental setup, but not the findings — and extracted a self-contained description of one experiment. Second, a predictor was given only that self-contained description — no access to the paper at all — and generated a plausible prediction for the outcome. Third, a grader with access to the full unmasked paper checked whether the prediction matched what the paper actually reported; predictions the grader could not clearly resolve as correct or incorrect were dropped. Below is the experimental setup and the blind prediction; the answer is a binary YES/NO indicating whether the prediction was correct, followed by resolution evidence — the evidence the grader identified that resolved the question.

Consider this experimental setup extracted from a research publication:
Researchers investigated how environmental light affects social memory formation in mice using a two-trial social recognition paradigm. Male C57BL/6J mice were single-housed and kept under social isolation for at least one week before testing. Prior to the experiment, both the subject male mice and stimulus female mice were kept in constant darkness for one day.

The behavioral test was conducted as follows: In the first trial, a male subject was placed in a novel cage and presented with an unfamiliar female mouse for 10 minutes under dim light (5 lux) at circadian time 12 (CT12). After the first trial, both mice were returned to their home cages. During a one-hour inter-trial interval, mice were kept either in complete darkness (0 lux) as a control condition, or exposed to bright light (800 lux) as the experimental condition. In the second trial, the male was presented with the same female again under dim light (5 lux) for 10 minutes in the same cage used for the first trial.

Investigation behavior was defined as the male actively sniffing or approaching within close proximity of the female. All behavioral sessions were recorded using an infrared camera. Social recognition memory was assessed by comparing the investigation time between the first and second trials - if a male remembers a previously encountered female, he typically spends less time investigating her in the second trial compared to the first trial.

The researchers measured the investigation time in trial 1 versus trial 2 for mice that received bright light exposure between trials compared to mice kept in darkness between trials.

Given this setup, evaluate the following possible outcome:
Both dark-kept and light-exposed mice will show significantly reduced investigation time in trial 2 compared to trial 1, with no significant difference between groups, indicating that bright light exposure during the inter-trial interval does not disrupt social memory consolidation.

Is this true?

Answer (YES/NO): YES